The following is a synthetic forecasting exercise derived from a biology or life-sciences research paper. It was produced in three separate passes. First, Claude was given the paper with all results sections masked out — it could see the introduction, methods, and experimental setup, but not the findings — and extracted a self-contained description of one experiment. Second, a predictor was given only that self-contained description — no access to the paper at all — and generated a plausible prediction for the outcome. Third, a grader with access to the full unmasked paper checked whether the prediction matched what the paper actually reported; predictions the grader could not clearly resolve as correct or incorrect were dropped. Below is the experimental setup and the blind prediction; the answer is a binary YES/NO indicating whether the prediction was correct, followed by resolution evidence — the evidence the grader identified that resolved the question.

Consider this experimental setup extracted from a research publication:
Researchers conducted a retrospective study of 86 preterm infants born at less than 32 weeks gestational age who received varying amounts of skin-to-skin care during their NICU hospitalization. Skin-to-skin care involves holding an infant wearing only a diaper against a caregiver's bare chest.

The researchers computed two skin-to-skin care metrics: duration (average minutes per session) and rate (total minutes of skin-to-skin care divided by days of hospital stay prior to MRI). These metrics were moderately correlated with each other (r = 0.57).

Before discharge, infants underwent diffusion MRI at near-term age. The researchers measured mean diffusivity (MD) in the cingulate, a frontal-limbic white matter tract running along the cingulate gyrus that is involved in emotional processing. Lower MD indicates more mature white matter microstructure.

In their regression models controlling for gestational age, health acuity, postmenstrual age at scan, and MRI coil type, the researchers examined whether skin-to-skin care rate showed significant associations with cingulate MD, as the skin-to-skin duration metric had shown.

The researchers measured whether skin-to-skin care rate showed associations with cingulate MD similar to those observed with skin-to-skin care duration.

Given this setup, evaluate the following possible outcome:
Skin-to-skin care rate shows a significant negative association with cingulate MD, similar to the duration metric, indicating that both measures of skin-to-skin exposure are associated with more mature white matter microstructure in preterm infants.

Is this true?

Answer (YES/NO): NO